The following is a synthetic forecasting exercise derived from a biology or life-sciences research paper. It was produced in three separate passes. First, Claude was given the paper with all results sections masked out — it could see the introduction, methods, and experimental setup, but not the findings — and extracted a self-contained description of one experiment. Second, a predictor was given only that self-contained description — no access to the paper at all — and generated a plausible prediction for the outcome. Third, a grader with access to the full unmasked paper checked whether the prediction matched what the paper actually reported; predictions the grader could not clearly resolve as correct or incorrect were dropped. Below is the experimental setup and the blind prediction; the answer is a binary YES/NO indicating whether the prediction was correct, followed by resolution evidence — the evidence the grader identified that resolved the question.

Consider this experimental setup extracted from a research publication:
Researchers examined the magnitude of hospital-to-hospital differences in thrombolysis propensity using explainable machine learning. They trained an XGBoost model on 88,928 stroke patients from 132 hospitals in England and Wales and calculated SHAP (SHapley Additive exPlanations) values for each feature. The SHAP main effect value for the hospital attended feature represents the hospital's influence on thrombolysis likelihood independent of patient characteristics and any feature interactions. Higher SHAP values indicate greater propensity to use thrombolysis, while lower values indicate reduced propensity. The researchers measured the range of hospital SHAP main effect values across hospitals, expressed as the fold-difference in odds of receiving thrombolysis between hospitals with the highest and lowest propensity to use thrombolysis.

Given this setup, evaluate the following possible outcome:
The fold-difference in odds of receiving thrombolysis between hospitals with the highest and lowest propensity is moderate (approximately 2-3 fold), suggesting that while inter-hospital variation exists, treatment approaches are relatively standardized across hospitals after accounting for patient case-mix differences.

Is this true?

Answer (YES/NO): NO